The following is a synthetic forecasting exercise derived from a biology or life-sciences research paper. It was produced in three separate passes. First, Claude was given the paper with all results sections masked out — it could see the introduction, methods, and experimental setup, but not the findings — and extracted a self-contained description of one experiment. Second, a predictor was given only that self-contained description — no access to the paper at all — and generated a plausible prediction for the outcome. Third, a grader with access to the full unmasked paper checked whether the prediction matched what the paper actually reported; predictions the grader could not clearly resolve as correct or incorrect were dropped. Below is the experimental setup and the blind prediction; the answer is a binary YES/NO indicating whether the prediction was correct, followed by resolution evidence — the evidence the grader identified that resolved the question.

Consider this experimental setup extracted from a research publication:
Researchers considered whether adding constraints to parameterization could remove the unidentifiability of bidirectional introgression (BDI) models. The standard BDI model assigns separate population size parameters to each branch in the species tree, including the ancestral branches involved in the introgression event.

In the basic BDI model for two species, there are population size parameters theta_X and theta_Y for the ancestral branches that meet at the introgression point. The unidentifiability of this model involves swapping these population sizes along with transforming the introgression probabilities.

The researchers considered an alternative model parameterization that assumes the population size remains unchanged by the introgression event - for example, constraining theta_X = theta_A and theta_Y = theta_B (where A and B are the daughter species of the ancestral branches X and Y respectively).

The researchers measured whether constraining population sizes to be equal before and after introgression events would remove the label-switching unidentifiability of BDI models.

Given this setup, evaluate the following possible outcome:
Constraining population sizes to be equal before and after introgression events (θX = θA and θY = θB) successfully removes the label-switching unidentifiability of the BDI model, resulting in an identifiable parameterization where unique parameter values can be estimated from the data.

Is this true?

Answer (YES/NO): YES